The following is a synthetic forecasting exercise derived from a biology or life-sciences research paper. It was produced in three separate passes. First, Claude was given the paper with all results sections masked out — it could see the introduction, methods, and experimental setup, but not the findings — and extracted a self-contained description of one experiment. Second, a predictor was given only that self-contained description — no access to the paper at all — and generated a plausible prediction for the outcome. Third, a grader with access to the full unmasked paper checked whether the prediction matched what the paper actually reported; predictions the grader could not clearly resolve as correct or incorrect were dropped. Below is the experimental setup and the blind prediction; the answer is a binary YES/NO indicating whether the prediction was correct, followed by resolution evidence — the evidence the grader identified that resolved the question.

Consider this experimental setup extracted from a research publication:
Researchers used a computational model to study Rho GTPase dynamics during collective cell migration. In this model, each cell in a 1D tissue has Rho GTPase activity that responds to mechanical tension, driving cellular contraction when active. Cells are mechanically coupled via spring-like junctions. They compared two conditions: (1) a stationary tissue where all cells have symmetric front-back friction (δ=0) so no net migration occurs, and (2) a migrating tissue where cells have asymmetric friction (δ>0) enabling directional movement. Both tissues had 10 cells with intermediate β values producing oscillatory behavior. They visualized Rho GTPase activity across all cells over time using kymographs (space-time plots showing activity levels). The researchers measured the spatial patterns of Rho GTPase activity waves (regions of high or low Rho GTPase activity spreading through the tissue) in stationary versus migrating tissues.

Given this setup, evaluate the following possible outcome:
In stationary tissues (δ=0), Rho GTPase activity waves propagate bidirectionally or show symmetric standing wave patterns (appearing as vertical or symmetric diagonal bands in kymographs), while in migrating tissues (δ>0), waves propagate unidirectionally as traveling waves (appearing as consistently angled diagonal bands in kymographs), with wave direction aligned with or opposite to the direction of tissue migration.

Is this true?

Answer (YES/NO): NO